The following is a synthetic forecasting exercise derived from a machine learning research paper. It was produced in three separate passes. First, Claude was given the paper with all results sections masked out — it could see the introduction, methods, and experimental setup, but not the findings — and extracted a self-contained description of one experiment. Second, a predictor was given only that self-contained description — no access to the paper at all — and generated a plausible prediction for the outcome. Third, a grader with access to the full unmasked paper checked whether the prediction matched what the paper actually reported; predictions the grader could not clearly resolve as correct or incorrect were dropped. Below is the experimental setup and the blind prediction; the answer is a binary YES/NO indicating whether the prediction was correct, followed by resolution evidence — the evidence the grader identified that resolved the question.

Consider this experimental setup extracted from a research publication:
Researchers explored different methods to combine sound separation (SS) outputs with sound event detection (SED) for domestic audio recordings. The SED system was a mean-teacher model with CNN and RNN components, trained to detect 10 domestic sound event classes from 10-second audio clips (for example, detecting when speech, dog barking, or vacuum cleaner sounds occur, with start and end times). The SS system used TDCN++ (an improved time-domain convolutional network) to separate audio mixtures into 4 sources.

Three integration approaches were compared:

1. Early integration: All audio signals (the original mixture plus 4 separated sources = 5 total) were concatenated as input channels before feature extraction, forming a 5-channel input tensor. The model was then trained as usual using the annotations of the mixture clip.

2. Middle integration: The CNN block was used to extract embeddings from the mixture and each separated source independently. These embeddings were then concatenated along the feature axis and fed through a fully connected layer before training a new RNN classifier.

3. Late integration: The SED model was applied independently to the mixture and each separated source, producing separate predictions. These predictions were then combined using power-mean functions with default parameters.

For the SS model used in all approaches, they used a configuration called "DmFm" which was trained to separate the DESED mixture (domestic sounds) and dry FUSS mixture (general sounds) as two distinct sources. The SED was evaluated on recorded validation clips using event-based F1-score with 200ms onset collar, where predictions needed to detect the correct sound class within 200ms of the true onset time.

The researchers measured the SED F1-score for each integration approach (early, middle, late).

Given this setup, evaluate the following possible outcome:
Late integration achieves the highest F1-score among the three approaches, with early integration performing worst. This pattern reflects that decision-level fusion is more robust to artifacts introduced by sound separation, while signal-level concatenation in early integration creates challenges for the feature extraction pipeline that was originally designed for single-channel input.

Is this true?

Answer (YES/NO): YES